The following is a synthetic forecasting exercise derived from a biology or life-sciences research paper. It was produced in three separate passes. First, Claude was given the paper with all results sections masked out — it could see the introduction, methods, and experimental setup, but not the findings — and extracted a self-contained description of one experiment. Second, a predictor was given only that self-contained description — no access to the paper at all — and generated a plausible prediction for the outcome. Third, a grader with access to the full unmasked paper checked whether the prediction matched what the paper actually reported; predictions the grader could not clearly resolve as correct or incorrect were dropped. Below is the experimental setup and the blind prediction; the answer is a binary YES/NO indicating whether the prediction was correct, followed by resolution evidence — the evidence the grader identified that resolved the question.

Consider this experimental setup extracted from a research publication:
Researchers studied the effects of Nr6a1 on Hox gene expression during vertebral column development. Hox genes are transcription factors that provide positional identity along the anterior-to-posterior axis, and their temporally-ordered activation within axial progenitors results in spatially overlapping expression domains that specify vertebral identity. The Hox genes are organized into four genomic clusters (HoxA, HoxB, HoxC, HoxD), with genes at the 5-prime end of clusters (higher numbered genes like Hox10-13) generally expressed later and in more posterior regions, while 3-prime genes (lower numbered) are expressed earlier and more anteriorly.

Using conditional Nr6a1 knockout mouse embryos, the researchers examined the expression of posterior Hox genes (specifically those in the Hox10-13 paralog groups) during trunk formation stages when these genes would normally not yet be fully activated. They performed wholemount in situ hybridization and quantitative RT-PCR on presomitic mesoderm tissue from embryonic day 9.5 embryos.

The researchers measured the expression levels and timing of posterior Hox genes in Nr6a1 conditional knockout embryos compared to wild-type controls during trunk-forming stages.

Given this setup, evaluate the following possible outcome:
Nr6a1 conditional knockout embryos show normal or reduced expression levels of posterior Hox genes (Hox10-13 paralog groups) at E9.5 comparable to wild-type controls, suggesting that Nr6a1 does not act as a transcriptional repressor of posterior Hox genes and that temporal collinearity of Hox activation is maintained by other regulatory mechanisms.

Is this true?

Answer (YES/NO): NO